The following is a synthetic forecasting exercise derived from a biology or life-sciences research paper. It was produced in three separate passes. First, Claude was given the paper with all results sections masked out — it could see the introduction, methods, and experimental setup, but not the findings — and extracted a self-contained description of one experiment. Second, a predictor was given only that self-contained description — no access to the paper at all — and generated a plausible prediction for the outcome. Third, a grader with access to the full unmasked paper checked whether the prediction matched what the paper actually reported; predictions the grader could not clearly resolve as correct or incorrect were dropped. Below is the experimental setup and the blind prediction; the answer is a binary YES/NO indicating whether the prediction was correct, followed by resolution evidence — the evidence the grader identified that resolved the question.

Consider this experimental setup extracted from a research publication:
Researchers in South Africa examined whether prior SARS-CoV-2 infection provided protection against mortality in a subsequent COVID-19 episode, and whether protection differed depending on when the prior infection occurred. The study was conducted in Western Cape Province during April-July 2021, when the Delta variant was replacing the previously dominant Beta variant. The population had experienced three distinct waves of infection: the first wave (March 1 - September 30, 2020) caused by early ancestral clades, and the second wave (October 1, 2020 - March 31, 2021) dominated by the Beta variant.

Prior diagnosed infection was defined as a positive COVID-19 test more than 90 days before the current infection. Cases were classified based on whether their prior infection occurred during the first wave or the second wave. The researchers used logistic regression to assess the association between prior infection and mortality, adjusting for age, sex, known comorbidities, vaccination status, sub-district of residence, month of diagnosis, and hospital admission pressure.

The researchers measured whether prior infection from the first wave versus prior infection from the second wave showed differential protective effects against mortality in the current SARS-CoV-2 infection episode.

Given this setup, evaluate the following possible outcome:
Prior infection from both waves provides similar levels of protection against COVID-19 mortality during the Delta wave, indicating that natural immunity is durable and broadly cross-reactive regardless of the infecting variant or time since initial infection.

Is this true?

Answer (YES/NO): NO